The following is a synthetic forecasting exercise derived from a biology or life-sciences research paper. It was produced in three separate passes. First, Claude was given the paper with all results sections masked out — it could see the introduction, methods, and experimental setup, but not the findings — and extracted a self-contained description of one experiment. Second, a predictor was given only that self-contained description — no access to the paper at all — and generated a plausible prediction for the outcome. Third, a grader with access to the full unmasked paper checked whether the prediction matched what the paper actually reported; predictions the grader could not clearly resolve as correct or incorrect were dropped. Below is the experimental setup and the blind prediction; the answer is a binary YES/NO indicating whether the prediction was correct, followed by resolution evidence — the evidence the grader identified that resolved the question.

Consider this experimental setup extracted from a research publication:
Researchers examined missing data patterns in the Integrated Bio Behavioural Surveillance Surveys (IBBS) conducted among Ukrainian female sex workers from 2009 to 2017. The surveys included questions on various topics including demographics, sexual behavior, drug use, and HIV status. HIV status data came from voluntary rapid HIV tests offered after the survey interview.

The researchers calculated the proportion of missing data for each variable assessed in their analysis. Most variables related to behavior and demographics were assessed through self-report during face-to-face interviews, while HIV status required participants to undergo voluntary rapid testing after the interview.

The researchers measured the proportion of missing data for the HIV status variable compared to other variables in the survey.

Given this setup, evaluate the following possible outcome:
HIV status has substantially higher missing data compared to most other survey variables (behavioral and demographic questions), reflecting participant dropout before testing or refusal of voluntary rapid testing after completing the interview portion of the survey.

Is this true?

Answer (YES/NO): YES